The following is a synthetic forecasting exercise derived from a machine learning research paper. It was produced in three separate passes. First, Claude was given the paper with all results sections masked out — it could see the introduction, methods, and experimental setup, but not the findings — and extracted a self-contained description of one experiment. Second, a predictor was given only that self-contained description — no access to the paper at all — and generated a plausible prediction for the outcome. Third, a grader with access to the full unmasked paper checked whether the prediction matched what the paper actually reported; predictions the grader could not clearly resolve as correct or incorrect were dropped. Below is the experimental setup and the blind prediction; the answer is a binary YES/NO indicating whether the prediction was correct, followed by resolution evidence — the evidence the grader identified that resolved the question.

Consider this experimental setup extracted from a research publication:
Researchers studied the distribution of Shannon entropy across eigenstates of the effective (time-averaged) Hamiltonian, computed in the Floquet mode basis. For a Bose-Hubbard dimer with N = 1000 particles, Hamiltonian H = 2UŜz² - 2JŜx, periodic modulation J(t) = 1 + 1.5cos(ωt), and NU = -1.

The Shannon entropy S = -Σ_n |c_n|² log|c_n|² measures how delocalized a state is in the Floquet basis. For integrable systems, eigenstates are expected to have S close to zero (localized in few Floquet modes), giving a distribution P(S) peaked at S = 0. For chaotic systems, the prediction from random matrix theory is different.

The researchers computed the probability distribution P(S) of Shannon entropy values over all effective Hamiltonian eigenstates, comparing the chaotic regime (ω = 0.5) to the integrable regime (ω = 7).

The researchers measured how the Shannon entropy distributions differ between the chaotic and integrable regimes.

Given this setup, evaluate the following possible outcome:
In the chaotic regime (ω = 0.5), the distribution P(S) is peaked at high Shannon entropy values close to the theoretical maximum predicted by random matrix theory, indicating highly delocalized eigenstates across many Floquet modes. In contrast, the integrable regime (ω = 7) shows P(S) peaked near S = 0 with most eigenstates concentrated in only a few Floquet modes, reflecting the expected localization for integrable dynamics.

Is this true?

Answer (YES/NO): NO